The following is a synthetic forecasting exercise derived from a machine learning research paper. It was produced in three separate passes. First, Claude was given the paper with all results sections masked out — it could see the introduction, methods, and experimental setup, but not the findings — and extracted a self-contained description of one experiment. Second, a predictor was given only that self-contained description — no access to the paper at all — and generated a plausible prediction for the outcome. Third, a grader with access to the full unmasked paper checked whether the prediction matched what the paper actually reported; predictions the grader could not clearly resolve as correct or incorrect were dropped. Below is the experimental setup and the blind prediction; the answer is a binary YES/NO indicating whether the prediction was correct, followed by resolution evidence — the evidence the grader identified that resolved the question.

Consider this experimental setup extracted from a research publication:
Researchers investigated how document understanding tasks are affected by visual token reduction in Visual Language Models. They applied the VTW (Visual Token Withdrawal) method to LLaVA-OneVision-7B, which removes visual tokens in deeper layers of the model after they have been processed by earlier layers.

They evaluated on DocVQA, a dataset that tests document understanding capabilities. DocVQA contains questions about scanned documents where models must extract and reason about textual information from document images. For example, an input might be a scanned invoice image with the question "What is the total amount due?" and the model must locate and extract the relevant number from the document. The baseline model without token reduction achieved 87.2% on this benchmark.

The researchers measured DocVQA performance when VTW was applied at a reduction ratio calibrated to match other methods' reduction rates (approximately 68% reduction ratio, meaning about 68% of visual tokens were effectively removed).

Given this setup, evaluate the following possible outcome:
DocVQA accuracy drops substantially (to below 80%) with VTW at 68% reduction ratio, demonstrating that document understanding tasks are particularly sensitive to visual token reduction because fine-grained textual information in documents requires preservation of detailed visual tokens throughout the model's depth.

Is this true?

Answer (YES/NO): YES